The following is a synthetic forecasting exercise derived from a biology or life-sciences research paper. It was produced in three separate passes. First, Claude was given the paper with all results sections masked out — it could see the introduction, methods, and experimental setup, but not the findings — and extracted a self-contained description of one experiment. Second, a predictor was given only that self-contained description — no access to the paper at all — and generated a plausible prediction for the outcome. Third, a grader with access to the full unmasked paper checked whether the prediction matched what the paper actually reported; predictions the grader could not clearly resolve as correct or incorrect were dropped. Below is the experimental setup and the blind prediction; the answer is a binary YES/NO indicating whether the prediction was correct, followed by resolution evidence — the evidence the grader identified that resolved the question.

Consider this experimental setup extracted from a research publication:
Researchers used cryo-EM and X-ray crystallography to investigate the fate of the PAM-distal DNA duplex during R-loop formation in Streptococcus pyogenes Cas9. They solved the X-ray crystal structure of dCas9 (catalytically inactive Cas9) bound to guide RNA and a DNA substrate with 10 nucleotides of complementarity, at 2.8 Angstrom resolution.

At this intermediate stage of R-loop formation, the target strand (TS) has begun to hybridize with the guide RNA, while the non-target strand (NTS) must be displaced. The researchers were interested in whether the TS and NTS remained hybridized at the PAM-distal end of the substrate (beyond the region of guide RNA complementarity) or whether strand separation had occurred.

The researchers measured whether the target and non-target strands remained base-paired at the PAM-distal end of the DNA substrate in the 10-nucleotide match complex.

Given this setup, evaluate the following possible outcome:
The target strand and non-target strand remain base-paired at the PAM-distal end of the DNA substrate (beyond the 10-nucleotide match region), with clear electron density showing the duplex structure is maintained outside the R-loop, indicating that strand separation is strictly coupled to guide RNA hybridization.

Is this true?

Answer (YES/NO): YES